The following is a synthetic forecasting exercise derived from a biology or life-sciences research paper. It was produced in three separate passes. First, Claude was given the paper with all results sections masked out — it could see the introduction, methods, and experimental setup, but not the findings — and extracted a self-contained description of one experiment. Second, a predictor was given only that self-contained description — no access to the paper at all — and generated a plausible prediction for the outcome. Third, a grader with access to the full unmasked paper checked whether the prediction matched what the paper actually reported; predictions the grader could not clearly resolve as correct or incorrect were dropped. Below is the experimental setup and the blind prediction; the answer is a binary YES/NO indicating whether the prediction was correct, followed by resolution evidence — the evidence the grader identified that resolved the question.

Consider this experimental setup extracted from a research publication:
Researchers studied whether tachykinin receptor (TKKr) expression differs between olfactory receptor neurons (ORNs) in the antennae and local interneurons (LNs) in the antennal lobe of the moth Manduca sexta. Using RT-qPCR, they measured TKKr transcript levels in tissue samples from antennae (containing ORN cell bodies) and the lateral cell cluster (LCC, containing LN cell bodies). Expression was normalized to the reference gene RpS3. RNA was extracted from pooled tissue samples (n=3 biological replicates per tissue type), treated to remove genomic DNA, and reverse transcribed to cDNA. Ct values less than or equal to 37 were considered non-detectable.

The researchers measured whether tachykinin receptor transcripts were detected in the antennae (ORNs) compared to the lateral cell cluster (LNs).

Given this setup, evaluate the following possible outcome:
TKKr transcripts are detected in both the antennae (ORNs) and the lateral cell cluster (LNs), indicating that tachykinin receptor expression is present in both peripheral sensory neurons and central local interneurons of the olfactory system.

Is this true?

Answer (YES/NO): NO